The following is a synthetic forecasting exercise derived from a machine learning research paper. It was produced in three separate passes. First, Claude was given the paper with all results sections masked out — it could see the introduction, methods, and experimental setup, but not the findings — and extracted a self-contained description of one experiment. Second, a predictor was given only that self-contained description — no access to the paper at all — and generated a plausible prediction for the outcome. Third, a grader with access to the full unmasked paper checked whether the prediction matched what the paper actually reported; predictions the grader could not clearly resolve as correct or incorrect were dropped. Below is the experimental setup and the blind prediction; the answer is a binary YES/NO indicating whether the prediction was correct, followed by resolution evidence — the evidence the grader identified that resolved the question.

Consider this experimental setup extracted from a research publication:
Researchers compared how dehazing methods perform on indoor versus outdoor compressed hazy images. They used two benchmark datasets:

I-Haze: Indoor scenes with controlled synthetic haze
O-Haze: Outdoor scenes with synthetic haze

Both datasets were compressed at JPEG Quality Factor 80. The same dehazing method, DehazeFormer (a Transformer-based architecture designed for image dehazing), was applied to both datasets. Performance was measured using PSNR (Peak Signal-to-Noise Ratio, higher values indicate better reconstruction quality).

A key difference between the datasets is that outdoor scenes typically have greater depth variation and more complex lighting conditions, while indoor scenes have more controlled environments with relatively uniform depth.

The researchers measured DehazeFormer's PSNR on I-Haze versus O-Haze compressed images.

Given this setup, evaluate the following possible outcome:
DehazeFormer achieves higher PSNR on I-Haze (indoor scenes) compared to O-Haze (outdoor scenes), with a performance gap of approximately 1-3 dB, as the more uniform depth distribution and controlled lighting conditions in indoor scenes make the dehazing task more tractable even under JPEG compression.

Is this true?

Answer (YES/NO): NO